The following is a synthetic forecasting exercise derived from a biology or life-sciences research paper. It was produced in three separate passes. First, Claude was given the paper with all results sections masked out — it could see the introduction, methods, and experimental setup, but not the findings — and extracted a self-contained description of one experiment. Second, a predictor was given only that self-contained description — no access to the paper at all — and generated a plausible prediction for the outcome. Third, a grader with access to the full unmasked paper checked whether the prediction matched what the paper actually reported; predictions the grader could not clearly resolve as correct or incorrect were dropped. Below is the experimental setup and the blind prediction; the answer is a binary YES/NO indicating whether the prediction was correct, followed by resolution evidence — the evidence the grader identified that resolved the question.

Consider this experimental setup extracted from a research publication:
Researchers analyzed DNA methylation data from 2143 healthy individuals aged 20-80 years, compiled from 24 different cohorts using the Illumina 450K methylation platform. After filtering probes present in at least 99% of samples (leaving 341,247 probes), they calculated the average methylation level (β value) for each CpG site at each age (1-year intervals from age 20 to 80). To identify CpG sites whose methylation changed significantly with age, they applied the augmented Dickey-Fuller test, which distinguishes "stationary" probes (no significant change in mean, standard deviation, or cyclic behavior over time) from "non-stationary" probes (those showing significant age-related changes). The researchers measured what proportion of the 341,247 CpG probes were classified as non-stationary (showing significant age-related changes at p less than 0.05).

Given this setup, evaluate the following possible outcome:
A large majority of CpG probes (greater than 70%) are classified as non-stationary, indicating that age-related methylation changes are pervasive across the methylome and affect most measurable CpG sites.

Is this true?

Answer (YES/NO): NO